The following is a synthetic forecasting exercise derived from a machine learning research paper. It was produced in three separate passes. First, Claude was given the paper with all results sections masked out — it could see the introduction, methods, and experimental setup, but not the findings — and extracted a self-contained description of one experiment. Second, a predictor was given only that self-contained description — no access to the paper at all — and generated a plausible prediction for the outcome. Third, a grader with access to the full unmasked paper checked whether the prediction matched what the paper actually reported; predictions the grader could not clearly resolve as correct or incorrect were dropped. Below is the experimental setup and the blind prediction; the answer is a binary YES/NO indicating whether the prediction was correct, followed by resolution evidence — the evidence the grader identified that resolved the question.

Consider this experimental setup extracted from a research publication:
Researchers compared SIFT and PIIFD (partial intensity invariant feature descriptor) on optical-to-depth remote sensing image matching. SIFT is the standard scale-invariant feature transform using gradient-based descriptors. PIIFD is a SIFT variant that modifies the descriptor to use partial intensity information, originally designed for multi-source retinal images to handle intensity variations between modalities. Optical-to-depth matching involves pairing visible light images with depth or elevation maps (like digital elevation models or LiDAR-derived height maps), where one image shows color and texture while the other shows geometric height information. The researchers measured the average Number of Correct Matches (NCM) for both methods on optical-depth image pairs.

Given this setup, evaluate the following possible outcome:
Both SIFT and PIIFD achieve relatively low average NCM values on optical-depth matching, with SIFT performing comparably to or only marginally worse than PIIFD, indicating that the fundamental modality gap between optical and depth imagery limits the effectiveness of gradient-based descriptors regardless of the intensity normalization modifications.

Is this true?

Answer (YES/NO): NO